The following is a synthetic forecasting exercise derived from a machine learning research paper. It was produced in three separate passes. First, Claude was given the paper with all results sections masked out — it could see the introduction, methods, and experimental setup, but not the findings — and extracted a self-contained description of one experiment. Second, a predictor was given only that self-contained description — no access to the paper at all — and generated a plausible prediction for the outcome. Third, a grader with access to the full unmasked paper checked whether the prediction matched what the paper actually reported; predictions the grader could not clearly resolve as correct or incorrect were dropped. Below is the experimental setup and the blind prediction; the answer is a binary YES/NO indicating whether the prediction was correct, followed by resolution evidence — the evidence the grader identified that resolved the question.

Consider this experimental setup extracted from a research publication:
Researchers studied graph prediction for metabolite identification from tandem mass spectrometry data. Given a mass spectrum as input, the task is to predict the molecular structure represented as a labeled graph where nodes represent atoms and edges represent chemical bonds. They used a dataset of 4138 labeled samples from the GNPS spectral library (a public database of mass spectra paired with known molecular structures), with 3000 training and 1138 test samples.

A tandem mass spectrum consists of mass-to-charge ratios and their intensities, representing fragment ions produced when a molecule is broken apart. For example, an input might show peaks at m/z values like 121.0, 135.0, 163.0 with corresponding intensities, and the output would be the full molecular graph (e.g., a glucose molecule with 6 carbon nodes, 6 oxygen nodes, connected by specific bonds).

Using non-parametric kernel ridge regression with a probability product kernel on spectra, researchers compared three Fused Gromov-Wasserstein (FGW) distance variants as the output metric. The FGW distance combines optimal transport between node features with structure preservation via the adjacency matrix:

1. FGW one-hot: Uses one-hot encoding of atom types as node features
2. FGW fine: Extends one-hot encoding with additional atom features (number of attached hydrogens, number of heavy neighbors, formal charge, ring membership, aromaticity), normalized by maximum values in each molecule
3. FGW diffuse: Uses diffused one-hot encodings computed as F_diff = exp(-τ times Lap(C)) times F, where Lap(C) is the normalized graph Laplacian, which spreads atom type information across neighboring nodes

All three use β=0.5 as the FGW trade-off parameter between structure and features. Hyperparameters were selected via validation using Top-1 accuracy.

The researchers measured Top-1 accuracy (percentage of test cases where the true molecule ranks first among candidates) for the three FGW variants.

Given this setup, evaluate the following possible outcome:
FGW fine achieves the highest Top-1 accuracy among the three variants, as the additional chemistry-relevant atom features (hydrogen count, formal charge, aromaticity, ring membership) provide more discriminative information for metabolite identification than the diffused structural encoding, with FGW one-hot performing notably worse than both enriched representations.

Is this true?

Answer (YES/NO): NO